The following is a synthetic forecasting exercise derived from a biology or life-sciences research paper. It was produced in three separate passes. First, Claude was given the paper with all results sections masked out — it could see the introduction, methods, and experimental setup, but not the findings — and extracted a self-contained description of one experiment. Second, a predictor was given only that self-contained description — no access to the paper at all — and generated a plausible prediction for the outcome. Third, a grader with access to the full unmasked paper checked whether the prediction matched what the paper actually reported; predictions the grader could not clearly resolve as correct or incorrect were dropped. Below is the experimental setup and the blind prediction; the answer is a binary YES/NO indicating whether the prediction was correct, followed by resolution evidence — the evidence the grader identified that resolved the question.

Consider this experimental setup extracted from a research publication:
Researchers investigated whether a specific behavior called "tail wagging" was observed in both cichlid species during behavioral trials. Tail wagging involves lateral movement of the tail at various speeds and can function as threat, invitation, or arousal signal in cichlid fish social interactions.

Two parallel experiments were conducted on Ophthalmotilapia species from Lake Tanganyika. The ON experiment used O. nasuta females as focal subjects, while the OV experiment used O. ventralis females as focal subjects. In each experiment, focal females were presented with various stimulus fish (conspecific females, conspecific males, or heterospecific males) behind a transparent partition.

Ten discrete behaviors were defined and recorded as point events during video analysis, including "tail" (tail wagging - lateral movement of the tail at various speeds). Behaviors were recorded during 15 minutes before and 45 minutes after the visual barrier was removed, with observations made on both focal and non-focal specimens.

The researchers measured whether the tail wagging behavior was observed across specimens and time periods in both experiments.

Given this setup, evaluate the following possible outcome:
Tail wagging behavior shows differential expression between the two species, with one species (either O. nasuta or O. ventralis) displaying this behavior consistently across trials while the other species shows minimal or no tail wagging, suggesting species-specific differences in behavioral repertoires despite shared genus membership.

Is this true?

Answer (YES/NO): NO